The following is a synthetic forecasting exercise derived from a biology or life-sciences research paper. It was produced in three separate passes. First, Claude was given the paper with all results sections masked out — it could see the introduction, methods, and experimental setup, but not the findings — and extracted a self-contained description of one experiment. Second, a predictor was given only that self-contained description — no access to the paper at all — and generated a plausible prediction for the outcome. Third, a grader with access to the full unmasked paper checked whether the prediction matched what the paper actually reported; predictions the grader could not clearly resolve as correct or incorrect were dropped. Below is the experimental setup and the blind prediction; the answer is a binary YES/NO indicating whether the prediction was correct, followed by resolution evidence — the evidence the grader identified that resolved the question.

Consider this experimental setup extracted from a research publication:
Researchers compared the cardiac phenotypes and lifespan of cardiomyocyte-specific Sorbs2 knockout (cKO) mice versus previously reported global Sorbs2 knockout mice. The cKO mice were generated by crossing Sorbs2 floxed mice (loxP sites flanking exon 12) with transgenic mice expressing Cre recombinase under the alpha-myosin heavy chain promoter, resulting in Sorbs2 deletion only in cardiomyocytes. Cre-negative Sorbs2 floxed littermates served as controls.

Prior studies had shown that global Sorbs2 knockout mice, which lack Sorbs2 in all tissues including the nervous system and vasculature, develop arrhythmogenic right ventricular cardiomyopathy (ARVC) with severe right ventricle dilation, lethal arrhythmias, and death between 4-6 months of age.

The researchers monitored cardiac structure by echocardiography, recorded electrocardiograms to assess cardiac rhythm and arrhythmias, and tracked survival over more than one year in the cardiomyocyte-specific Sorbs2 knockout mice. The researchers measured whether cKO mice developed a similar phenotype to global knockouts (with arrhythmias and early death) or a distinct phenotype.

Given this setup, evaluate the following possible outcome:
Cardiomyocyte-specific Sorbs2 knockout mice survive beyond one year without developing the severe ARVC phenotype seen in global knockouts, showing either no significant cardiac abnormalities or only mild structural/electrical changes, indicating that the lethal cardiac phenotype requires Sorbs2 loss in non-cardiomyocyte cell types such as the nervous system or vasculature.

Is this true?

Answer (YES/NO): NO